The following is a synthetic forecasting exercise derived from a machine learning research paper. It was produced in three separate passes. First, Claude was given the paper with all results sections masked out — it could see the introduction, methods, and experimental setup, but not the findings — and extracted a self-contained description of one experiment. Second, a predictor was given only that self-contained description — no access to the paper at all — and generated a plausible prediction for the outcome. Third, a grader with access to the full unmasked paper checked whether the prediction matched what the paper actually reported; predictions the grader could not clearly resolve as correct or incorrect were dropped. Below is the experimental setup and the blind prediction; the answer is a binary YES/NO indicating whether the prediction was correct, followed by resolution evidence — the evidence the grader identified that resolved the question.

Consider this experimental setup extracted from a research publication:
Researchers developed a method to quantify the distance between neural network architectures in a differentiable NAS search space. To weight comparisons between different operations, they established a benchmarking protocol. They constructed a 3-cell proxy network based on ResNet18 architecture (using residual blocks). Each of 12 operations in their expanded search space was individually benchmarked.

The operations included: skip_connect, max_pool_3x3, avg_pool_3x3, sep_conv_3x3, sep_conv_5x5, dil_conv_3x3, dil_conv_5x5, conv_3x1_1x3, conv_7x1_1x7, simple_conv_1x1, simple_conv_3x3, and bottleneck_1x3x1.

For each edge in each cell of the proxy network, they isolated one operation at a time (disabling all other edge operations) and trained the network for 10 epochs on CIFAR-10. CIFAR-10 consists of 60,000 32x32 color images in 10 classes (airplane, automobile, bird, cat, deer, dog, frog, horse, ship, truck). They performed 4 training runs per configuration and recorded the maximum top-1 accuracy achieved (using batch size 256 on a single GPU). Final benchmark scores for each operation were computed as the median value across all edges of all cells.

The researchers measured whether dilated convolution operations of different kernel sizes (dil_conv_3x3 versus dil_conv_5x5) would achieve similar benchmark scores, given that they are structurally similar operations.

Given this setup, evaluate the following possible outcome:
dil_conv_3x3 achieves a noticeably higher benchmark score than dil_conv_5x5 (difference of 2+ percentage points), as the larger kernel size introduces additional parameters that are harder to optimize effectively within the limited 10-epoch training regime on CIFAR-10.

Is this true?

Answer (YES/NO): NO